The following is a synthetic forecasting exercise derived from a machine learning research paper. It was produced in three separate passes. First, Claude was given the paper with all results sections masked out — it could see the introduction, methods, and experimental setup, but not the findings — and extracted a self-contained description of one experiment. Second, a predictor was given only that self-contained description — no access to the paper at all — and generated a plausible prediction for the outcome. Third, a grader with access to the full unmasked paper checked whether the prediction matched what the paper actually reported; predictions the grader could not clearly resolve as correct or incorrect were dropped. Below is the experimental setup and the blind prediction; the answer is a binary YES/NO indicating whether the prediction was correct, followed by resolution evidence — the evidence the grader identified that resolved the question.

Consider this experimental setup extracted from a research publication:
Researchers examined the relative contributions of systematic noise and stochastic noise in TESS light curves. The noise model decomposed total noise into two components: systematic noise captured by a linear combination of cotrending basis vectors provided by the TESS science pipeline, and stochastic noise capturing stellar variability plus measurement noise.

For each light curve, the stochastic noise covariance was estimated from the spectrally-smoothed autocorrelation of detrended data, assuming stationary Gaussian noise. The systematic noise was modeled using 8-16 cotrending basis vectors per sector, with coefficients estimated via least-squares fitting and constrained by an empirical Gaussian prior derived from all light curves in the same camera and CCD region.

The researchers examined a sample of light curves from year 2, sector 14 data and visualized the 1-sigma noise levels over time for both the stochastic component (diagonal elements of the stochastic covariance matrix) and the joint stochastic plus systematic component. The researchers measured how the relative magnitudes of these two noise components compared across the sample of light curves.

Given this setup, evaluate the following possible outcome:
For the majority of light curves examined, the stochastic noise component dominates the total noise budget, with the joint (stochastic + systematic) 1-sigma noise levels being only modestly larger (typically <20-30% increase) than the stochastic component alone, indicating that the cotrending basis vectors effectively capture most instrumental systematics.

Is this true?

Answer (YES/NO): NO